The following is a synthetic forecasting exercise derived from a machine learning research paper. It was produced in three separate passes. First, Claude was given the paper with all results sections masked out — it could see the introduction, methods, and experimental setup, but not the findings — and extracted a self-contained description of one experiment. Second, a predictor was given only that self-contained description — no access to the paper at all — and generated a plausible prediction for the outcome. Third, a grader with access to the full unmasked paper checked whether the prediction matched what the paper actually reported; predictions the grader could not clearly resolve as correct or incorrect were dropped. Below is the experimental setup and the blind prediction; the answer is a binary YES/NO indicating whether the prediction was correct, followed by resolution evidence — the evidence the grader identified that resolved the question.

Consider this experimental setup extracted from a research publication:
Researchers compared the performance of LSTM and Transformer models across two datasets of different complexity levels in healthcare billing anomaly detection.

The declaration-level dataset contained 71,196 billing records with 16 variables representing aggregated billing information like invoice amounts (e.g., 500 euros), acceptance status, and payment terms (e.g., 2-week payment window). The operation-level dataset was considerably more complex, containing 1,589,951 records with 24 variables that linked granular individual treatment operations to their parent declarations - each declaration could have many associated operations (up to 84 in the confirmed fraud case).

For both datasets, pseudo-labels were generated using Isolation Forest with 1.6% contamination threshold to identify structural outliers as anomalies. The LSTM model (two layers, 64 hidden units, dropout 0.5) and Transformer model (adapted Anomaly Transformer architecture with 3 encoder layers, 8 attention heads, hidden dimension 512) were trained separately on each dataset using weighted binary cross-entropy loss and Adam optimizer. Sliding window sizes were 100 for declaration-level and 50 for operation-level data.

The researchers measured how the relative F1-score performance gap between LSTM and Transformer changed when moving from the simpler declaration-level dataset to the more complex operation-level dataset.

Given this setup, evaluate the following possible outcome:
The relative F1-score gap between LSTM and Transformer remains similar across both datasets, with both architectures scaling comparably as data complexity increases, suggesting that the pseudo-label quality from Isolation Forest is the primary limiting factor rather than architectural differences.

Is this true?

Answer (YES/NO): NO